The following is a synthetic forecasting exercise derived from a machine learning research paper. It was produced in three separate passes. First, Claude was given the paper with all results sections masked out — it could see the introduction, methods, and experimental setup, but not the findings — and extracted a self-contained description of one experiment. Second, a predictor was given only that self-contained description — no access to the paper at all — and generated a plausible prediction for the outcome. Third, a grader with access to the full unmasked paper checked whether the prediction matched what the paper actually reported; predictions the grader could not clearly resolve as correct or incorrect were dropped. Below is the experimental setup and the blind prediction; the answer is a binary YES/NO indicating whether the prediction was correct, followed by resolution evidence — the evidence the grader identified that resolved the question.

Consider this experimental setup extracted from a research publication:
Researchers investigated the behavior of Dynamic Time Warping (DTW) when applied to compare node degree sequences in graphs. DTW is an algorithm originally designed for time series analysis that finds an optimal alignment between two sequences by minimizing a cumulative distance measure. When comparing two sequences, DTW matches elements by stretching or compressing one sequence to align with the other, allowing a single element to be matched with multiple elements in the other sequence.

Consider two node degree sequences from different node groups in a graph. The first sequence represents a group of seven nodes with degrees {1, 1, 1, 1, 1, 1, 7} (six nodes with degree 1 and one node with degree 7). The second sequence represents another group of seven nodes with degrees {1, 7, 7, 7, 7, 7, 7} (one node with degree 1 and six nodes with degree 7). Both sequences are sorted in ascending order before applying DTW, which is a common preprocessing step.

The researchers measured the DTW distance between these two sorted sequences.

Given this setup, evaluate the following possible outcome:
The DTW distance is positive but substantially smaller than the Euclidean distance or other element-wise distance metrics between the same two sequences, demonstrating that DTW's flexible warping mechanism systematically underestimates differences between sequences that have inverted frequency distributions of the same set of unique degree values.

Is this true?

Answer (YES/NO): NO